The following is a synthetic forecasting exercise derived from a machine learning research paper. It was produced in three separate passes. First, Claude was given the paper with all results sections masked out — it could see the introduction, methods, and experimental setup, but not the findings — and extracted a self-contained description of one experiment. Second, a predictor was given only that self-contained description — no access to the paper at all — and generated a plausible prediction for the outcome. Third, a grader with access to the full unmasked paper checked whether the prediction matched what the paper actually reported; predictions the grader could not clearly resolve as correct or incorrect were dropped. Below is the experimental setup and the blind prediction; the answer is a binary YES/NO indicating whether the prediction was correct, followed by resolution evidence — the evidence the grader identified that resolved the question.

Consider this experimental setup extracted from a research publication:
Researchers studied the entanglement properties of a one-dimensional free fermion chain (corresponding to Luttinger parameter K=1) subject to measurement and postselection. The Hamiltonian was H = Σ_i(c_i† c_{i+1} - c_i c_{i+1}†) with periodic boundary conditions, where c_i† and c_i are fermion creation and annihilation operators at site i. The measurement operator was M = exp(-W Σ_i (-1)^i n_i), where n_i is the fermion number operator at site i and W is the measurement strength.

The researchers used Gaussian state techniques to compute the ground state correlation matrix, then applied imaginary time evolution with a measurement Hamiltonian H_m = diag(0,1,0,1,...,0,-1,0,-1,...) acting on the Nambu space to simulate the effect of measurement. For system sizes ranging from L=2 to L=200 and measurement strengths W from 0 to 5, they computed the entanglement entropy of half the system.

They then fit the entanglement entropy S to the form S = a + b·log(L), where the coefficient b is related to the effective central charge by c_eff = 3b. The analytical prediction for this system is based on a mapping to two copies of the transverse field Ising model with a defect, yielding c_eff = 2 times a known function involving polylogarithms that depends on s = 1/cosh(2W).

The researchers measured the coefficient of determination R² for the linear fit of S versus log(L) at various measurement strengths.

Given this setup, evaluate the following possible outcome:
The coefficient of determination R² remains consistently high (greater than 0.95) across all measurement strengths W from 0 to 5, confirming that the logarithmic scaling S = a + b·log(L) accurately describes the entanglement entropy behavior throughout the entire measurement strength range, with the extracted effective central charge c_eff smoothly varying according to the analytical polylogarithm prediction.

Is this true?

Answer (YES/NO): YES